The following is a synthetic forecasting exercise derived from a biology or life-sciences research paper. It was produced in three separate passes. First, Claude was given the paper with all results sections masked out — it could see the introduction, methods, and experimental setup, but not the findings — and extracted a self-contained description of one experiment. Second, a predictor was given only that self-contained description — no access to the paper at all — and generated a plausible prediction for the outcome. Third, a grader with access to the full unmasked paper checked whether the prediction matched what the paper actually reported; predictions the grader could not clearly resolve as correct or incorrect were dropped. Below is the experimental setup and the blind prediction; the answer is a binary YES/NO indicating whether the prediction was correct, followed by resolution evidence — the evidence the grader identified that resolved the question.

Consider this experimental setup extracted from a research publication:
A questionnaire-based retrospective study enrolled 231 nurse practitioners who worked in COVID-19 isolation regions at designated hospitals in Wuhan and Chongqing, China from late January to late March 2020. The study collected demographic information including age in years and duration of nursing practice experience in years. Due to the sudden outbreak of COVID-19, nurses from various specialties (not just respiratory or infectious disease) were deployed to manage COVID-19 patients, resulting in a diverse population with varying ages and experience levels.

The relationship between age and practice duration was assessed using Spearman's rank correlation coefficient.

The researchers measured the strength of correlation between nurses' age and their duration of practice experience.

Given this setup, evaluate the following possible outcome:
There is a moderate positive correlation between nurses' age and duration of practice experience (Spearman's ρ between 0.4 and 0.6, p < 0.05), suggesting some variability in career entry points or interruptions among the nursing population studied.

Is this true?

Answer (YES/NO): NO